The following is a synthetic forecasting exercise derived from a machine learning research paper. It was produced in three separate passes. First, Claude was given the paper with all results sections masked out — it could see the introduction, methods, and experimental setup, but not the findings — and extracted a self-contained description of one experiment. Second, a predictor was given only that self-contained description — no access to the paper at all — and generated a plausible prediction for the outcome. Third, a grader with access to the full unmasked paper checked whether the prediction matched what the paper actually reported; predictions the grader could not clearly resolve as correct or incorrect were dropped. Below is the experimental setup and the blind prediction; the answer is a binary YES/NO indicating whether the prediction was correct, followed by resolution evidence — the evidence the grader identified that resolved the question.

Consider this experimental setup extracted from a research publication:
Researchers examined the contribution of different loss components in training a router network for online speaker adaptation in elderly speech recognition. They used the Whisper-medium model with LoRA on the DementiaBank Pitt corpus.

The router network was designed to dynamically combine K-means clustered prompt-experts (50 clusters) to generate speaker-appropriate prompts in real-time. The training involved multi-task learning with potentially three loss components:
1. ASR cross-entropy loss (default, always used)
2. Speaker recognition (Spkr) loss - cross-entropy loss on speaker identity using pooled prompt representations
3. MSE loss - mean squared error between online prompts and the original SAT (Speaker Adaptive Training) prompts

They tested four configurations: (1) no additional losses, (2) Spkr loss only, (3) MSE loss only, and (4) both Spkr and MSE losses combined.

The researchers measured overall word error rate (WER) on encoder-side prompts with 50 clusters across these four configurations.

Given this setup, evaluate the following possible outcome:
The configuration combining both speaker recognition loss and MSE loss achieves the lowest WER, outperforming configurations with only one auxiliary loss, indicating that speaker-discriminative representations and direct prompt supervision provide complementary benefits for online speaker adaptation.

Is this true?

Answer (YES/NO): YES